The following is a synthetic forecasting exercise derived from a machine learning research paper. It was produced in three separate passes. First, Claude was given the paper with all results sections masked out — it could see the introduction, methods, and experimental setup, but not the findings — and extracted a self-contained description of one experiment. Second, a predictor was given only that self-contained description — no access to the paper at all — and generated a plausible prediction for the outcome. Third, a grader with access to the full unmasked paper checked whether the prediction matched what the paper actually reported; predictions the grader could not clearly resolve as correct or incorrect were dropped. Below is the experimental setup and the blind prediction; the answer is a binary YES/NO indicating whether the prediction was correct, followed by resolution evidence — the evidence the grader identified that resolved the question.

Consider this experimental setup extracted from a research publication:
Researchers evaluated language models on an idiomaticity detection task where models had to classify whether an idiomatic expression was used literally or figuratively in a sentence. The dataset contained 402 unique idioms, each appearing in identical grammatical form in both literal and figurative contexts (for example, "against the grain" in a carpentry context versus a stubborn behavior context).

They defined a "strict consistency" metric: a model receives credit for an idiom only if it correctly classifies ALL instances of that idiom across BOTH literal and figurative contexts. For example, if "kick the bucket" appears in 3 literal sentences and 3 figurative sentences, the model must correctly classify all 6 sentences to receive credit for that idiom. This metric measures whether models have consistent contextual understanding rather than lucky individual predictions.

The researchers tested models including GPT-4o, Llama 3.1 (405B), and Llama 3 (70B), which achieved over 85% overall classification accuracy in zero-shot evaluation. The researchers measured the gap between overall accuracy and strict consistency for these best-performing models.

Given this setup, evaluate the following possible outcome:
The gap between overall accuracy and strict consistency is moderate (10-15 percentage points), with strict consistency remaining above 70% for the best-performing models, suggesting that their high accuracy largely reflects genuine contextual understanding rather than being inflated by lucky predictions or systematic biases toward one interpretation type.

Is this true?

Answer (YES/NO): NO